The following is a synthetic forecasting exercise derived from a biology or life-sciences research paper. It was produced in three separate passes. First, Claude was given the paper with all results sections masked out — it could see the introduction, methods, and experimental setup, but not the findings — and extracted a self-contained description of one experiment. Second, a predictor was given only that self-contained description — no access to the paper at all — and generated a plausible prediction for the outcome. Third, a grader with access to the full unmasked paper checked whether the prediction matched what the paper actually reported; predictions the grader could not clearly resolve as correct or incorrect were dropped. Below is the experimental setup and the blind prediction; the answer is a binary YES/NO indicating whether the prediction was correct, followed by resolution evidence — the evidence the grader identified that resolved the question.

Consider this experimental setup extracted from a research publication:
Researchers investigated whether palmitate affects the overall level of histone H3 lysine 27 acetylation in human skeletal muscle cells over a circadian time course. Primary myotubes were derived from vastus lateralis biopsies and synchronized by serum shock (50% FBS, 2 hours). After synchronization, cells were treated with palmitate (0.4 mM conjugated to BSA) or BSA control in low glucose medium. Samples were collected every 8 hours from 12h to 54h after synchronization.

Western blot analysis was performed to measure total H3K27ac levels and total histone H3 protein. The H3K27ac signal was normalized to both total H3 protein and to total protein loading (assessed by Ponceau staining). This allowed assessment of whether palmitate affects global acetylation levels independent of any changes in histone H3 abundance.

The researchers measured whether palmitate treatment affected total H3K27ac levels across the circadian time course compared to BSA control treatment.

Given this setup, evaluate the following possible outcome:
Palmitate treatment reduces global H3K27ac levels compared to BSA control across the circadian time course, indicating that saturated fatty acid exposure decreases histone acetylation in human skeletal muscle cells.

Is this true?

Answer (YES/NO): NO